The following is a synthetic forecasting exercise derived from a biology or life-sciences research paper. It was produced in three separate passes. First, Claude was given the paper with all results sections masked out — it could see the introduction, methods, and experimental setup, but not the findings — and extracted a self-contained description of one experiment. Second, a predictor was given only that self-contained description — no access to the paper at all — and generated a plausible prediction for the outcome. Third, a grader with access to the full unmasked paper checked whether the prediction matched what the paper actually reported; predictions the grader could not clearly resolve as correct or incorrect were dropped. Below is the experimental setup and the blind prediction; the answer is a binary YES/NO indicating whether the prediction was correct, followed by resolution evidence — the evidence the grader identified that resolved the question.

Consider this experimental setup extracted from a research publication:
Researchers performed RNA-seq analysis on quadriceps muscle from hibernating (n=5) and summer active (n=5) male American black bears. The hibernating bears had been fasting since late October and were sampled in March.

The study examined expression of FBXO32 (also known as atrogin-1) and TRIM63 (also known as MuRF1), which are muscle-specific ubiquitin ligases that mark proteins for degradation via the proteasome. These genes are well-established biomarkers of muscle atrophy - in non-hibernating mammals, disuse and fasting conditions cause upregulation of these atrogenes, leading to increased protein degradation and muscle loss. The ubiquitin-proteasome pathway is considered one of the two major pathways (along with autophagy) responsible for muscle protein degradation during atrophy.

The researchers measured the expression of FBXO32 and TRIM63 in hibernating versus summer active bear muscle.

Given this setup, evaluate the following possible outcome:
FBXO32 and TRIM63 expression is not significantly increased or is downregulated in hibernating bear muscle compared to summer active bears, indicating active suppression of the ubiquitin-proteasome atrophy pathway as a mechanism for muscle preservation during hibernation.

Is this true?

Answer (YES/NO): YES